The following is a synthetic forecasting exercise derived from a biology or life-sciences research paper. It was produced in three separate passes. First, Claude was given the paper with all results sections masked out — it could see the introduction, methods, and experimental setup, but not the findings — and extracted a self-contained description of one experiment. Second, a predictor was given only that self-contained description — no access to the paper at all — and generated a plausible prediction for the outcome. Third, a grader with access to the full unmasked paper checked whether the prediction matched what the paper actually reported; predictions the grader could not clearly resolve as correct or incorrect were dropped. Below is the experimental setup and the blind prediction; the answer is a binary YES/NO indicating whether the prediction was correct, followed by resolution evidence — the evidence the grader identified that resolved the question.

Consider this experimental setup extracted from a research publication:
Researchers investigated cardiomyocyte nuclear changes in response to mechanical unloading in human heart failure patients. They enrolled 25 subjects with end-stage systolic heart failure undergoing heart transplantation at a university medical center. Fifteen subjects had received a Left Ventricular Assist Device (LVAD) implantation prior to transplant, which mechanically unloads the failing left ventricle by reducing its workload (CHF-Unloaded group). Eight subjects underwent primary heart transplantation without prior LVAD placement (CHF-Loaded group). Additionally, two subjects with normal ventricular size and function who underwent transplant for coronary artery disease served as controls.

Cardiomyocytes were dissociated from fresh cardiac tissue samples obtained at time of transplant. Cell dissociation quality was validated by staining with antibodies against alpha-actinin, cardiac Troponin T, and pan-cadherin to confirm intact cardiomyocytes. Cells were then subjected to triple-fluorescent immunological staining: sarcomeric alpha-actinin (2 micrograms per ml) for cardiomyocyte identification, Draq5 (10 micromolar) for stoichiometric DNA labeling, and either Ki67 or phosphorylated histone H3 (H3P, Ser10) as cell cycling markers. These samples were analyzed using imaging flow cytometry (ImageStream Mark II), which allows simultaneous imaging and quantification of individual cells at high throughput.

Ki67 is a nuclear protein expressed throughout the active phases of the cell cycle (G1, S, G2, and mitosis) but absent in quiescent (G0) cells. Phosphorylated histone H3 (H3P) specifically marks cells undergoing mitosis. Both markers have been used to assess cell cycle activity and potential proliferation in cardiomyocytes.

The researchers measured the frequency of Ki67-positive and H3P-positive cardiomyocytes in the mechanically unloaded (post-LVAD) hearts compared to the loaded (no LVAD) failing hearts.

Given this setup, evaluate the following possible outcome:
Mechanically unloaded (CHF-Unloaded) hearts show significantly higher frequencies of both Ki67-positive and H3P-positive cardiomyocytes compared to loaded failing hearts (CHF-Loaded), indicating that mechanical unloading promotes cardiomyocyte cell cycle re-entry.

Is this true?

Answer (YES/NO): NO